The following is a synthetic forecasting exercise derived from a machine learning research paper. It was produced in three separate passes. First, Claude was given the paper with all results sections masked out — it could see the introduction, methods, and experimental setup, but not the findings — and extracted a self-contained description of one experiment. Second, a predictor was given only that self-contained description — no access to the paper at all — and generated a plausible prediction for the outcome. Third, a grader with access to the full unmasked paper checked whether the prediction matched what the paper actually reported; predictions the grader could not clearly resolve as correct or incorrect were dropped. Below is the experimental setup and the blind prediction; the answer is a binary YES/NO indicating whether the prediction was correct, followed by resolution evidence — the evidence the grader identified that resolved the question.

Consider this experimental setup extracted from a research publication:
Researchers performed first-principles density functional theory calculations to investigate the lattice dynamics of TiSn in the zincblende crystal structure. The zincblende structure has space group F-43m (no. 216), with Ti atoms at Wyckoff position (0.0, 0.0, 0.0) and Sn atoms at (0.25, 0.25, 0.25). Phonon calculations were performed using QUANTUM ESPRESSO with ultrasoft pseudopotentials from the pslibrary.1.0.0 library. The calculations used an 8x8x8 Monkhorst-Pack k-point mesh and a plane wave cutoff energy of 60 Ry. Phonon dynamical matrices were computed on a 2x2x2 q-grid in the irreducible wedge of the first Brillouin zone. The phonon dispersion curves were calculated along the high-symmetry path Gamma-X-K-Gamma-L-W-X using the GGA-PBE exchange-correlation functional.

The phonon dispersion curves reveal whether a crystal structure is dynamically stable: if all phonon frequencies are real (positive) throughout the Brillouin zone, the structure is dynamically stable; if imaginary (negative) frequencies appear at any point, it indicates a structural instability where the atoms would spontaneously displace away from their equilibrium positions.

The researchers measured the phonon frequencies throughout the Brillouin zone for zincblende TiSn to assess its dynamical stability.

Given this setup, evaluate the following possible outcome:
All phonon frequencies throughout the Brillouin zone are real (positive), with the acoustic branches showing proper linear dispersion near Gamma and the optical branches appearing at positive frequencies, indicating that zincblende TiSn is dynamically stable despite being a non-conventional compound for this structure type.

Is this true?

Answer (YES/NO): YES